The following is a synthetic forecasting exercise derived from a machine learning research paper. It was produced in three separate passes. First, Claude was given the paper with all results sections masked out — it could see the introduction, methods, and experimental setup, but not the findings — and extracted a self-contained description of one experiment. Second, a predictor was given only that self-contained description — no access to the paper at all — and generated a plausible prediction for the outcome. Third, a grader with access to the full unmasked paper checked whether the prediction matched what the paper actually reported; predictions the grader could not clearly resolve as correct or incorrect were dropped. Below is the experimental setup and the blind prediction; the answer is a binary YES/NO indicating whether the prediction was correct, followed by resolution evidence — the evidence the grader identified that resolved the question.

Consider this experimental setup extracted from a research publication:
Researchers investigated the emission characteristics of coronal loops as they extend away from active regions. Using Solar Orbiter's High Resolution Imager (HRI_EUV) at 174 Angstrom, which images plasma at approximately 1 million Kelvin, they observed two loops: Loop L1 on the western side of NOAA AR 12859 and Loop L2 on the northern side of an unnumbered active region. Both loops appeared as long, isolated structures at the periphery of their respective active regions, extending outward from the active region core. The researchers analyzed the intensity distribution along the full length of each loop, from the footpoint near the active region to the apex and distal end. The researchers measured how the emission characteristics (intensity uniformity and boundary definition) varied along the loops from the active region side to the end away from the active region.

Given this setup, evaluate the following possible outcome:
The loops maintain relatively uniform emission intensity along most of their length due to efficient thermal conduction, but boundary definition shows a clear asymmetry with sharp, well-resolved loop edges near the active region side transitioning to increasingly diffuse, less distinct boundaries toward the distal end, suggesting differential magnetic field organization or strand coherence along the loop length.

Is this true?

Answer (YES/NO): NO